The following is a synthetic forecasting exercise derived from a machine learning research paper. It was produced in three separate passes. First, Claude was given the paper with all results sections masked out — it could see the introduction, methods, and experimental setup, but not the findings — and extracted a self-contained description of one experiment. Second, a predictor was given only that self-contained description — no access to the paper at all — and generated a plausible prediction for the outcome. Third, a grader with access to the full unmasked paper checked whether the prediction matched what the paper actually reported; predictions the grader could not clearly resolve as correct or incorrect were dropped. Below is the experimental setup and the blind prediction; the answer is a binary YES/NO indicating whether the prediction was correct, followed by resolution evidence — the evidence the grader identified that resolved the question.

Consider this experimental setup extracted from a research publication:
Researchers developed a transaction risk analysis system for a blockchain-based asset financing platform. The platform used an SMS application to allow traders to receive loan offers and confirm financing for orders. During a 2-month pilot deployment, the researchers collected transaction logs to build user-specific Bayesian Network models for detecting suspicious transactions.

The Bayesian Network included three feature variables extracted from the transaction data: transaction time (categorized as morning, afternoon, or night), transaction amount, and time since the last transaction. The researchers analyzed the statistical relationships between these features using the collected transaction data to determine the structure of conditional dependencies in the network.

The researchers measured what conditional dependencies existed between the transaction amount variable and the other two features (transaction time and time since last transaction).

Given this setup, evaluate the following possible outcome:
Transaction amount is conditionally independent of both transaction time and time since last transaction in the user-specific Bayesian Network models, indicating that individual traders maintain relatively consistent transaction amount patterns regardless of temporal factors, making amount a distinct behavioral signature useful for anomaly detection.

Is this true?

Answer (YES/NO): NO